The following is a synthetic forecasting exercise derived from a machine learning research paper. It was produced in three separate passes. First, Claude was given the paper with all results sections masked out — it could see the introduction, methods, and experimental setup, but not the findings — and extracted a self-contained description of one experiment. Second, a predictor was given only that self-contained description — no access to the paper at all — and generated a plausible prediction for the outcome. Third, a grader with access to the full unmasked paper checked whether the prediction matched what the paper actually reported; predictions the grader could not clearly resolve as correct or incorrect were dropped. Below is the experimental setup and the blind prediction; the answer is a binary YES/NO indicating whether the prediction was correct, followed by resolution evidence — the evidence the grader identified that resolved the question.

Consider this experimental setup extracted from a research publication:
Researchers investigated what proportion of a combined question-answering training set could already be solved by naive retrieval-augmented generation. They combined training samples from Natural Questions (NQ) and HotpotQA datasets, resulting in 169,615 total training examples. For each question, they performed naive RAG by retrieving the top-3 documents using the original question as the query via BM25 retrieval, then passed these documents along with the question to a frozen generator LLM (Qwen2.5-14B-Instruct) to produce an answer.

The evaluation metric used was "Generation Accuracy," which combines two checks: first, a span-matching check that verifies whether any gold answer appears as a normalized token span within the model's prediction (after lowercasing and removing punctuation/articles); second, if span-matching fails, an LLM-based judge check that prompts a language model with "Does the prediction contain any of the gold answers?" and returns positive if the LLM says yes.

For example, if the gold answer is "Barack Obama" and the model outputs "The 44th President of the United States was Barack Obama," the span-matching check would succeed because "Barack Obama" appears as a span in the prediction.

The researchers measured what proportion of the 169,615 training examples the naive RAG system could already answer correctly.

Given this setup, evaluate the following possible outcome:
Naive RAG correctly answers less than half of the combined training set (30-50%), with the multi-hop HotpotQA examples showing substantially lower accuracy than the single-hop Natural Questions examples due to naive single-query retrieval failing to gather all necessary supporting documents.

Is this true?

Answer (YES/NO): NO